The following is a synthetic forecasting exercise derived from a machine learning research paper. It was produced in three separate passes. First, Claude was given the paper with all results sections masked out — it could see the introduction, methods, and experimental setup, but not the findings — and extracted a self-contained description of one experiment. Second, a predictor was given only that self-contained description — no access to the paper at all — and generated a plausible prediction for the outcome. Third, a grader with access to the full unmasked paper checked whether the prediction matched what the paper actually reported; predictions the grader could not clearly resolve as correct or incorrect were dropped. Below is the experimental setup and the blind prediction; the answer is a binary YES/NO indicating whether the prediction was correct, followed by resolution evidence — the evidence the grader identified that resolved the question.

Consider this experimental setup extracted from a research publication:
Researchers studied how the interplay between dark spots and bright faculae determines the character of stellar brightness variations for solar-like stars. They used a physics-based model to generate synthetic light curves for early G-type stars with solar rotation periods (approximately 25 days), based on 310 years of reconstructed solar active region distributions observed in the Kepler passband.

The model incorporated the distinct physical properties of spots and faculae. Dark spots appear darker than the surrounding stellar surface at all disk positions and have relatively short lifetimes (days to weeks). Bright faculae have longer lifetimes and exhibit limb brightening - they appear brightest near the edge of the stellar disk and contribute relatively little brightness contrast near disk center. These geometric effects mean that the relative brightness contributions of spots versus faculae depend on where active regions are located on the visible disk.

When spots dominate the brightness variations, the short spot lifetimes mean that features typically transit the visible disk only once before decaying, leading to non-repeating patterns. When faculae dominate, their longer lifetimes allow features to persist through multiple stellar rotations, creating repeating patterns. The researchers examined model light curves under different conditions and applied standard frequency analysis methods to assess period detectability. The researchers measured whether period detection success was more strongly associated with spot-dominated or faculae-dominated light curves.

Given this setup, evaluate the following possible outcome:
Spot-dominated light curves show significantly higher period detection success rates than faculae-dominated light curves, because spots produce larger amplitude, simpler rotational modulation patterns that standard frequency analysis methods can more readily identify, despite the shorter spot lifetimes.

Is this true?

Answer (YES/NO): NO